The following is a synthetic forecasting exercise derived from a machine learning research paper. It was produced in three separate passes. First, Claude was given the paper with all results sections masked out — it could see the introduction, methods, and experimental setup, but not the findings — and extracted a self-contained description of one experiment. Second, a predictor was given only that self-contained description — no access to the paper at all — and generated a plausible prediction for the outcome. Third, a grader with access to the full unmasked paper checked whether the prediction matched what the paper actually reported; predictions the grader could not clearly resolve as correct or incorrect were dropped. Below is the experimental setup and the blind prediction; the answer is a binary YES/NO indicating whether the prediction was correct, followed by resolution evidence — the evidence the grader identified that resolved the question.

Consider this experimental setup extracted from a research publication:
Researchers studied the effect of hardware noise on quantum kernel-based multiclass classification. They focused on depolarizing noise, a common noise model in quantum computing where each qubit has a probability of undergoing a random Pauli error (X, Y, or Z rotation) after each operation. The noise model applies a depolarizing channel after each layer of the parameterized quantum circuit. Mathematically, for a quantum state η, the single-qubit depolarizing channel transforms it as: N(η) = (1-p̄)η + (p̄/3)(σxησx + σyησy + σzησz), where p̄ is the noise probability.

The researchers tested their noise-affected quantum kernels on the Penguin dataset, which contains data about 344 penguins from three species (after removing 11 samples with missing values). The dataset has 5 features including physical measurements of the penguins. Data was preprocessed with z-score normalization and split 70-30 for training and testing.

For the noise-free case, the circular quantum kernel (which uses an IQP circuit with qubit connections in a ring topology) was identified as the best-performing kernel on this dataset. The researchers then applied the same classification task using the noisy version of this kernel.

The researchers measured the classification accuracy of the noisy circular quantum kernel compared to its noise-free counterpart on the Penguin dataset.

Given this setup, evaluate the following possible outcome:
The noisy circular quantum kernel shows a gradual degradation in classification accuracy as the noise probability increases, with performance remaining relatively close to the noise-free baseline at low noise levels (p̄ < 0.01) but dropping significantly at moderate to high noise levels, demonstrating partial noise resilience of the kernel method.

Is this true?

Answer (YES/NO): NO